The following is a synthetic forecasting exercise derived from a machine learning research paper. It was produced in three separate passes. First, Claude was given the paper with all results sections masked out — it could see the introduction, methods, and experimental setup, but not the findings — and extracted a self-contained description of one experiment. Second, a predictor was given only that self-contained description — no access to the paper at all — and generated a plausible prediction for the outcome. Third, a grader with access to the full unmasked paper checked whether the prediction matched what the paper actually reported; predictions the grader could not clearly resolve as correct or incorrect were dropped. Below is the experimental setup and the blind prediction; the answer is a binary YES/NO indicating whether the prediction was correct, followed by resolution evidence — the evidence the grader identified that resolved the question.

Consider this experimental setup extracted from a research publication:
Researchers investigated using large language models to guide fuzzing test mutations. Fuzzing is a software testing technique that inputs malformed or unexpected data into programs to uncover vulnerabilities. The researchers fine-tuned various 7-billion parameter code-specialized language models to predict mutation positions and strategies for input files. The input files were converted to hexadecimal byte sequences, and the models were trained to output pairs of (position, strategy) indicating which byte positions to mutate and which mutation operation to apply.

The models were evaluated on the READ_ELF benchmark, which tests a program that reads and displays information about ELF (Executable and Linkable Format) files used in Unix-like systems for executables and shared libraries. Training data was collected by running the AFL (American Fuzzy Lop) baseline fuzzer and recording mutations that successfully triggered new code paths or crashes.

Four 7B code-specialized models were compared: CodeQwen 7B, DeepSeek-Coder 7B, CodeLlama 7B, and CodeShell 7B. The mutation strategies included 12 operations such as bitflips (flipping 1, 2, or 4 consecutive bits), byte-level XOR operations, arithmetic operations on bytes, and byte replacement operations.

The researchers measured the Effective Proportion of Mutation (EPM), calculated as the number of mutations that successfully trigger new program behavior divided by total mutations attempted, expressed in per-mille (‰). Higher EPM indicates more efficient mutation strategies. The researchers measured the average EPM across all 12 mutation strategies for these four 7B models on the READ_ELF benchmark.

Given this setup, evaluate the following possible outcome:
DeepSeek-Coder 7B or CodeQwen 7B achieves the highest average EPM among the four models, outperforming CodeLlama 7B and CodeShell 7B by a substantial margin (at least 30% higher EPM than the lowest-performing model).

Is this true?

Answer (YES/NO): NO